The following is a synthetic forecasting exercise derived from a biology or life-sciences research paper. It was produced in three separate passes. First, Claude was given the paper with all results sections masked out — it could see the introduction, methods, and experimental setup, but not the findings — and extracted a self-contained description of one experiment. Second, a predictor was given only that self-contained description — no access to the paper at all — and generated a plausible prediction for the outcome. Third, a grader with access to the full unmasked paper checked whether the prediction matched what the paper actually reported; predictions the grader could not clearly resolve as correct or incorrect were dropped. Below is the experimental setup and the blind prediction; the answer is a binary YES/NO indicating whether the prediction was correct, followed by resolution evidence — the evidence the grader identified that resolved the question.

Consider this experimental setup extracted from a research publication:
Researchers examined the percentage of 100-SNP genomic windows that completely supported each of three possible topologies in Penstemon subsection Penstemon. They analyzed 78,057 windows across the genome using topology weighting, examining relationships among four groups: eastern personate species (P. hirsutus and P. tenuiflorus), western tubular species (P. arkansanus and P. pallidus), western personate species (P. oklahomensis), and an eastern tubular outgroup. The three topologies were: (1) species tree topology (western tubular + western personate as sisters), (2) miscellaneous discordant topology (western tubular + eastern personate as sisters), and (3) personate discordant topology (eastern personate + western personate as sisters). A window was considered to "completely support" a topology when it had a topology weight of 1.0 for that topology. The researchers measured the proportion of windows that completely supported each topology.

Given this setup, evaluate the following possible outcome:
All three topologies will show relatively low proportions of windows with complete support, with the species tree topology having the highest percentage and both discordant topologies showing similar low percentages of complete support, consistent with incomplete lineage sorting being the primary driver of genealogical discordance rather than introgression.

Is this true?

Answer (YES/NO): YES